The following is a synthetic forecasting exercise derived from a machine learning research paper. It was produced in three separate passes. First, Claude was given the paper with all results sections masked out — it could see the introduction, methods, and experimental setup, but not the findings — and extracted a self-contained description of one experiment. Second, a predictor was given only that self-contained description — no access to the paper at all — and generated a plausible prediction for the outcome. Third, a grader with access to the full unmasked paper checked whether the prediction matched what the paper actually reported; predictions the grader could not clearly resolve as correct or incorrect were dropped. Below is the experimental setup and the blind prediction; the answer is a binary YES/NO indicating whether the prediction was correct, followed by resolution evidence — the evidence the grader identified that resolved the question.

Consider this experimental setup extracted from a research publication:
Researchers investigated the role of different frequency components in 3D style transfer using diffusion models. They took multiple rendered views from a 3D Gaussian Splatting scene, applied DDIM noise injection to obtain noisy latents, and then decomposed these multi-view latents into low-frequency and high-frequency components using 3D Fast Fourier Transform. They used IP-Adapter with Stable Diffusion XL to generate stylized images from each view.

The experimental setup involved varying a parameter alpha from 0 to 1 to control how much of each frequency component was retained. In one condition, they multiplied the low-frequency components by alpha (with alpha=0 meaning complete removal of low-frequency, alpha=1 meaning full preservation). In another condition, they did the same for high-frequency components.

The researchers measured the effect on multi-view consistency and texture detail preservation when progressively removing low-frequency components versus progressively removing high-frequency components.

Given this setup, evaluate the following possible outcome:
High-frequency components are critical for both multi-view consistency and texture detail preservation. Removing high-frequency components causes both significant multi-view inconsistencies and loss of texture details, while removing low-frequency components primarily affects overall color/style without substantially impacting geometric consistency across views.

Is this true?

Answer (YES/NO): NO